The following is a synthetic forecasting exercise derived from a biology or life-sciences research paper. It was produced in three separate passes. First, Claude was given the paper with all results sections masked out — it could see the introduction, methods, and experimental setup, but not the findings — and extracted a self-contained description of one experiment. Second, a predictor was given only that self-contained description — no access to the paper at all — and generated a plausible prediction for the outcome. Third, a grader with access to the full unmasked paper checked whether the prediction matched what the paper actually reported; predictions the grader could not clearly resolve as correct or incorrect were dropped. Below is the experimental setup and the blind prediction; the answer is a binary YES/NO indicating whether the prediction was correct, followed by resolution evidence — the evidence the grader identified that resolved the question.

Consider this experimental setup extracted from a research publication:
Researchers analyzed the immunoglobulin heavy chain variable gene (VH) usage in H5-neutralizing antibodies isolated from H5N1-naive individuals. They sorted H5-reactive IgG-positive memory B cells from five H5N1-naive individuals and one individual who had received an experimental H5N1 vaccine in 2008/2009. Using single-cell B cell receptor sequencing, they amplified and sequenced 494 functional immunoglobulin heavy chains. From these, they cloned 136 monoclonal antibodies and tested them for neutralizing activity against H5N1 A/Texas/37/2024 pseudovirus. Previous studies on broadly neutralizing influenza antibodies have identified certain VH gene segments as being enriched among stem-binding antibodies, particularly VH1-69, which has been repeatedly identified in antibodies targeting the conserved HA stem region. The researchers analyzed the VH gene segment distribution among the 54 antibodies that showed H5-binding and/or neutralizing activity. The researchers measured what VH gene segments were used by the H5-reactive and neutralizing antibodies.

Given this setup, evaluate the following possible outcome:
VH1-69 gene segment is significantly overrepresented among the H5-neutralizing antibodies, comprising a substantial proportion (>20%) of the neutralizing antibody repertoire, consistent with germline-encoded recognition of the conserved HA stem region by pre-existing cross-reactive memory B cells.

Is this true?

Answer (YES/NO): YES